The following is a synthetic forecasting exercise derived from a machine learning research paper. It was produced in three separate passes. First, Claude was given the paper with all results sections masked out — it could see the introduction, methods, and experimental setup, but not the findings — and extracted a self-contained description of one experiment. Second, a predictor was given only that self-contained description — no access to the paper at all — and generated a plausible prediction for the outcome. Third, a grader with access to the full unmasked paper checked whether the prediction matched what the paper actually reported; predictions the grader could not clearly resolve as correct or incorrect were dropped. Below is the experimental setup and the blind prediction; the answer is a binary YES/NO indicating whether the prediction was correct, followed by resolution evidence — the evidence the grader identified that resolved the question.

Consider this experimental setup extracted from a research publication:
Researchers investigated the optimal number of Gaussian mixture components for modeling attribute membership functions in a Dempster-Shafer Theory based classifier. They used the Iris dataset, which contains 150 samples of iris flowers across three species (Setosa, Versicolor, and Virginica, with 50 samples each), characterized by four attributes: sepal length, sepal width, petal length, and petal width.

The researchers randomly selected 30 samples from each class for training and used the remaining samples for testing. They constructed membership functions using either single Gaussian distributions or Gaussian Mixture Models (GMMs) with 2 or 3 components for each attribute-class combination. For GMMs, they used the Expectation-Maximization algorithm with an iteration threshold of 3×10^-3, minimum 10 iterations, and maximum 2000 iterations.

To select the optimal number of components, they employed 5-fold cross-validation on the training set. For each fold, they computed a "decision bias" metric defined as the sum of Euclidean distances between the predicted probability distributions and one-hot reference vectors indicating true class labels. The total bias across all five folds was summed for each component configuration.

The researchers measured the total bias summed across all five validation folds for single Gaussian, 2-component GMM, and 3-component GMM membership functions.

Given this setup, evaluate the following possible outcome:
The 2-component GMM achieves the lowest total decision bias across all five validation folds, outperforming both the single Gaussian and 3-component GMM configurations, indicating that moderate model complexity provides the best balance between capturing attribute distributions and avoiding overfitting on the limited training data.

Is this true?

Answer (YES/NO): YES